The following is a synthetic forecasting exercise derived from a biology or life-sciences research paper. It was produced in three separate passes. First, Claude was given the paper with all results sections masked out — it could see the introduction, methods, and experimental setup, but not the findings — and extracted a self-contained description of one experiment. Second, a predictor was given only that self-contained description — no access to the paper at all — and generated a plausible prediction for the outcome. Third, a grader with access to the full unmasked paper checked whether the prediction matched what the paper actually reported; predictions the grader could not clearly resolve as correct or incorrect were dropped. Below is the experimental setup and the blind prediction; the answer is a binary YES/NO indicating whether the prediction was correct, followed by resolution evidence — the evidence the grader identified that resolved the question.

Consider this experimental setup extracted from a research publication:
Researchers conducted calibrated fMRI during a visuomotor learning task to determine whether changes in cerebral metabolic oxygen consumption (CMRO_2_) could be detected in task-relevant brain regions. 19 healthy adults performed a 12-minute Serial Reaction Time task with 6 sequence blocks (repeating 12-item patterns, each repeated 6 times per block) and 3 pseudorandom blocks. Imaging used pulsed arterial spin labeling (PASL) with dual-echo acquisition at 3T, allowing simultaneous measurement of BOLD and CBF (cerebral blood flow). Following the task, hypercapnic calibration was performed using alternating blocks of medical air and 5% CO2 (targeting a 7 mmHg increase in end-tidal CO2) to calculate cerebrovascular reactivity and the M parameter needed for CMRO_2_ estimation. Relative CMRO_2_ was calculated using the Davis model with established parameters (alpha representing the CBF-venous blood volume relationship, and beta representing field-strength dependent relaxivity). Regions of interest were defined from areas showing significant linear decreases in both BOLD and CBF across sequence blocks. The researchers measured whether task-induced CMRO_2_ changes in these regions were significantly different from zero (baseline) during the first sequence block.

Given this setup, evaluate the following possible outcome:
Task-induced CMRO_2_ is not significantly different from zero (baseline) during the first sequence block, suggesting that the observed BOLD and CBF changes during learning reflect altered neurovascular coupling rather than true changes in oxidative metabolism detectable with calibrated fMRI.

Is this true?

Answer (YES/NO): NO